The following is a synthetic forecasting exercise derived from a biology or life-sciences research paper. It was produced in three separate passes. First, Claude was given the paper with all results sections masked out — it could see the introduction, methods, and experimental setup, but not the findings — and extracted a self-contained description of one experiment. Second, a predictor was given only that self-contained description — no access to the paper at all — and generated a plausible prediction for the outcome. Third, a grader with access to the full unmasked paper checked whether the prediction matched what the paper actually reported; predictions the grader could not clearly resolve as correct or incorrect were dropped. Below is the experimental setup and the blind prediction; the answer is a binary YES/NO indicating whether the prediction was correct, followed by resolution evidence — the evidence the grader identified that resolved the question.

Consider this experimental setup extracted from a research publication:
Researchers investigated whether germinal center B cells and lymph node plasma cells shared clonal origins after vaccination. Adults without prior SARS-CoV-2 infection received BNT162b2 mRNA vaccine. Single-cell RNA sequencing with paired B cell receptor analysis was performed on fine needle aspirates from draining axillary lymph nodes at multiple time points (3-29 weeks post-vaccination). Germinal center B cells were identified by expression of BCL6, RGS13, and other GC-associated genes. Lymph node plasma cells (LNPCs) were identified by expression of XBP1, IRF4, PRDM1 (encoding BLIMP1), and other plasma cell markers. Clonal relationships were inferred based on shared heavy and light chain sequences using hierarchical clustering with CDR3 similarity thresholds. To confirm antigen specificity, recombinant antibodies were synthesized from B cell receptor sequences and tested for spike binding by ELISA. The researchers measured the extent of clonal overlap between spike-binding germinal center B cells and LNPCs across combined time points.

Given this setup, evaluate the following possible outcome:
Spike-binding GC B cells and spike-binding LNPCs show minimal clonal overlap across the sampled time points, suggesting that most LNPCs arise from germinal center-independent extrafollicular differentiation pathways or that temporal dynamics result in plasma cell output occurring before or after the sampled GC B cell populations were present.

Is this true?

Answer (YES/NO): NO